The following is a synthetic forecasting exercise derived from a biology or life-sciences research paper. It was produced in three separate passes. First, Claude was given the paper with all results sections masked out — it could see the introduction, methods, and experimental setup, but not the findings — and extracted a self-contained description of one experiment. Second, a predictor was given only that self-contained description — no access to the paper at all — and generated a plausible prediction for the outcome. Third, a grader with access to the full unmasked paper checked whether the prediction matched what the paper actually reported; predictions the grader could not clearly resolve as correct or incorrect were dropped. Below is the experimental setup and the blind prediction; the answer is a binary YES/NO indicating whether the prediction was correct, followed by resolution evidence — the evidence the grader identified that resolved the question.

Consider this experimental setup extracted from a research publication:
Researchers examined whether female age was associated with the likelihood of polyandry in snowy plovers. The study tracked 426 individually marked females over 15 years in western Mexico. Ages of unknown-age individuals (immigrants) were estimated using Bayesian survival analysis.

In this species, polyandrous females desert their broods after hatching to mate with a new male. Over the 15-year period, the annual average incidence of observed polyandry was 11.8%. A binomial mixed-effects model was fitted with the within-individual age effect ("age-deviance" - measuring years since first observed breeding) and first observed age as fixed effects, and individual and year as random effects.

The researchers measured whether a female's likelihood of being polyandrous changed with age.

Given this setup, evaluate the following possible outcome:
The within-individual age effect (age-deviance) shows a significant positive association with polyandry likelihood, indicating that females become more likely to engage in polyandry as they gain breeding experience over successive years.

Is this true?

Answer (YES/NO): NO